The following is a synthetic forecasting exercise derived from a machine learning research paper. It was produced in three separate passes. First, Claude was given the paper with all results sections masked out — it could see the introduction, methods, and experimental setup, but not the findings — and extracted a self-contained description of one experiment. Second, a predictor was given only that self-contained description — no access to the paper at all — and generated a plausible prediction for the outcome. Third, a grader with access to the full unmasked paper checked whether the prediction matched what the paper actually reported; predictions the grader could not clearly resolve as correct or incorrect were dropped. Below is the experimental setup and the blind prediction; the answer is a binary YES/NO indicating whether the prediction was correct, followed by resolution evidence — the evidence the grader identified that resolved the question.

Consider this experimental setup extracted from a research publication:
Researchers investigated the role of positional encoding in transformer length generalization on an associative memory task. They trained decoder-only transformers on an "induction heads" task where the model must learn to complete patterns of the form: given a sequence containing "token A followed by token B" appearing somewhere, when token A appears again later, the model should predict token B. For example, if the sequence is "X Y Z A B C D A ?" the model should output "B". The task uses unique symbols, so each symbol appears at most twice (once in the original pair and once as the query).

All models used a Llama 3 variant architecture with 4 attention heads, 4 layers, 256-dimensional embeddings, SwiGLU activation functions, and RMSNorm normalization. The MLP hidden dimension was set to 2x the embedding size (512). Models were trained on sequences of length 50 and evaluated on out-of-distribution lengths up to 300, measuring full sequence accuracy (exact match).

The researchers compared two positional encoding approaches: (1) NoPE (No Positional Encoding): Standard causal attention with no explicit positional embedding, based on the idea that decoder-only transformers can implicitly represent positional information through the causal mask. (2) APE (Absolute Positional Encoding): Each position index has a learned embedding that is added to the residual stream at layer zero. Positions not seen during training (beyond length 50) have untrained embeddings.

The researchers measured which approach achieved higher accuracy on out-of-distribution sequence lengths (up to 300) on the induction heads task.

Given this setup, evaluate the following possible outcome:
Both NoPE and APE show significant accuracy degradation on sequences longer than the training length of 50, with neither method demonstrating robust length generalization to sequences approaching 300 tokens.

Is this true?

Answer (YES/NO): YES